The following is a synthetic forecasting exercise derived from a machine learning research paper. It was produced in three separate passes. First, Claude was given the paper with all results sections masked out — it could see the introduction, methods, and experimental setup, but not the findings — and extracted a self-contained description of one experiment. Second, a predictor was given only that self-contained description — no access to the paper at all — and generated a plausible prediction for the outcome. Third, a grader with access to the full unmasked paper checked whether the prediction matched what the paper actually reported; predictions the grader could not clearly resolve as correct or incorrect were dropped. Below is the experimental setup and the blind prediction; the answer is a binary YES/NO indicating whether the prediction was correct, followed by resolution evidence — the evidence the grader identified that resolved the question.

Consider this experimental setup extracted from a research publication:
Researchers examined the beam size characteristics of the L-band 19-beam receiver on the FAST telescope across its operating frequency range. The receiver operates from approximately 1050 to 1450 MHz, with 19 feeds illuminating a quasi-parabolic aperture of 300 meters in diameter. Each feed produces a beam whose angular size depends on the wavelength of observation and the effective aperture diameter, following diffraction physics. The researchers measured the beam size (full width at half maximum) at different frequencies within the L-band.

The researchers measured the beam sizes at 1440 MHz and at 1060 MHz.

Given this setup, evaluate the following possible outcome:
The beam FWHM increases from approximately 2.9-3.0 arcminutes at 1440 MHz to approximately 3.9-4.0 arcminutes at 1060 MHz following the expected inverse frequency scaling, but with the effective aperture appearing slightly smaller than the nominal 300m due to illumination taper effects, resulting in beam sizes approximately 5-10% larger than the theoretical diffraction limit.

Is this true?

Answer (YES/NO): NO